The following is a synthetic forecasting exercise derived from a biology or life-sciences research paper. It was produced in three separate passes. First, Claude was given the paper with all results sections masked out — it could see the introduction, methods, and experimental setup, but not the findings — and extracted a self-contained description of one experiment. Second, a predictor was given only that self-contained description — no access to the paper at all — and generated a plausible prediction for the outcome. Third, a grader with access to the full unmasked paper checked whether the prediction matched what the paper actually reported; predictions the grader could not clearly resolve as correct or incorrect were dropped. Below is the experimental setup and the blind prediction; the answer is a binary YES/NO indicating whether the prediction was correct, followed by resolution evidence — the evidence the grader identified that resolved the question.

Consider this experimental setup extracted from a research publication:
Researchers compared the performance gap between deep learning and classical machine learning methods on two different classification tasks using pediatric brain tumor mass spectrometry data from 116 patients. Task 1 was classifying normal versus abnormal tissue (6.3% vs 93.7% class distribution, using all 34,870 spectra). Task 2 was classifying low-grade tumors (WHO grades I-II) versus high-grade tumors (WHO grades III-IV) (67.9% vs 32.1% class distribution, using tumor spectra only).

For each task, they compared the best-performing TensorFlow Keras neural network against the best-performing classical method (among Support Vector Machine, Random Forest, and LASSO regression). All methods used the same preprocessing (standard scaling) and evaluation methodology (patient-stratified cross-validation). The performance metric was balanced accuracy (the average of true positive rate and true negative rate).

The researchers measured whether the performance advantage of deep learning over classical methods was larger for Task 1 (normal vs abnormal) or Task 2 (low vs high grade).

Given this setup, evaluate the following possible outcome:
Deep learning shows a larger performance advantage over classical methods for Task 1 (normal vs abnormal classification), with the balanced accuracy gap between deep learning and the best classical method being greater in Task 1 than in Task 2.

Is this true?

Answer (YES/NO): NO